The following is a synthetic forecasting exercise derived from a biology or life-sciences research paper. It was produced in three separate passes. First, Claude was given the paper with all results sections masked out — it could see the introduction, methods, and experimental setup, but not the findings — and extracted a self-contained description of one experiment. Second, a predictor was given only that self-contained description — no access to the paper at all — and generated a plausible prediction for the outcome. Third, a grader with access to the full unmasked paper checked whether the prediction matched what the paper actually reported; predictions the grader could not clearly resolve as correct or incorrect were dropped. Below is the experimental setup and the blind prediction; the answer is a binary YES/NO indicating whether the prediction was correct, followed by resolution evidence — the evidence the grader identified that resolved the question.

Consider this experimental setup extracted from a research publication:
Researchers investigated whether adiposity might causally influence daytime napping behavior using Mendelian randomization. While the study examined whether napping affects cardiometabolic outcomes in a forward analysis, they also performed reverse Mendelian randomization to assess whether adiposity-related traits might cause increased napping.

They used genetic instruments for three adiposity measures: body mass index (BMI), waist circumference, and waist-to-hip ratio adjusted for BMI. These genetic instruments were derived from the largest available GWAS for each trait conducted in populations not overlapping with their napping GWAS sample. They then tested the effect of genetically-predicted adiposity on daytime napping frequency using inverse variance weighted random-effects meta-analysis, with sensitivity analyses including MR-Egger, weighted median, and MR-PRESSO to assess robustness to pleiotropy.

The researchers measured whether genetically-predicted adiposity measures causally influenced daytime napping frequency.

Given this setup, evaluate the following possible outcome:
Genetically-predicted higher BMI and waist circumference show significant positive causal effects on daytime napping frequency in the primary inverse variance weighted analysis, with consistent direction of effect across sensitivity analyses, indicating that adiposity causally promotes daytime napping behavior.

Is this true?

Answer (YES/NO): NO